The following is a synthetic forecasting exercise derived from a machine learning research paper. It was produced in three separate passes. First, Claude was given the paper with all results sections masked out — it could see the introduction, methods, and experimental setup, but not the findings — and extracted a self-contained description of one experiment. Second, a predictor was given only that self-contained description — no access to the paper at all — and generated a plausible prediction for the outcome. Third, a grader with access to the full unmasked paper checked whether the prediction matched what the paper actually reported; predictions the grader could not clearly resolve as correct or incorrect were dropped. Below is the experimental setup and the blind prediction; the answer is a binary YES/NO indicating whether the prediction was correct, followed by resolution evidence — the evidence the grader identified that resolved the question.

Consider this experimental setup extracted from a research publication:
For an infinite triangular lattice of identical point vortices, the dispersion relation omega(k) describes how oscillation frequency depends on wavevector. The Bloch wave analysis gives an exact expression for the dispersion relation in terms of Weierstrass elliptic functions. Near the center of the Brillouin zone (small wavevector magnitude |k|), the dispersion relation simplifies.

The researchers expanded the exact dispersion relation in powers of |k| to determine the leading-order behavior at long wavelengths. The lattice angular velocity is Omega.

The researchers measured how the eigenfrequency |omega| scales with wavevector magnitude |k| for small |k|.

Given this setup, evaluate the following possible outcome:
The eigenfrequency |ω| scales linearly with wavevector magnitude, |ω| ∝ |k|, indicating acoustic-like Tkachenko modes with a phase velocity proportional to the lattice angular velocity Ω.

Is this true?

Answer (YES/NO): NO